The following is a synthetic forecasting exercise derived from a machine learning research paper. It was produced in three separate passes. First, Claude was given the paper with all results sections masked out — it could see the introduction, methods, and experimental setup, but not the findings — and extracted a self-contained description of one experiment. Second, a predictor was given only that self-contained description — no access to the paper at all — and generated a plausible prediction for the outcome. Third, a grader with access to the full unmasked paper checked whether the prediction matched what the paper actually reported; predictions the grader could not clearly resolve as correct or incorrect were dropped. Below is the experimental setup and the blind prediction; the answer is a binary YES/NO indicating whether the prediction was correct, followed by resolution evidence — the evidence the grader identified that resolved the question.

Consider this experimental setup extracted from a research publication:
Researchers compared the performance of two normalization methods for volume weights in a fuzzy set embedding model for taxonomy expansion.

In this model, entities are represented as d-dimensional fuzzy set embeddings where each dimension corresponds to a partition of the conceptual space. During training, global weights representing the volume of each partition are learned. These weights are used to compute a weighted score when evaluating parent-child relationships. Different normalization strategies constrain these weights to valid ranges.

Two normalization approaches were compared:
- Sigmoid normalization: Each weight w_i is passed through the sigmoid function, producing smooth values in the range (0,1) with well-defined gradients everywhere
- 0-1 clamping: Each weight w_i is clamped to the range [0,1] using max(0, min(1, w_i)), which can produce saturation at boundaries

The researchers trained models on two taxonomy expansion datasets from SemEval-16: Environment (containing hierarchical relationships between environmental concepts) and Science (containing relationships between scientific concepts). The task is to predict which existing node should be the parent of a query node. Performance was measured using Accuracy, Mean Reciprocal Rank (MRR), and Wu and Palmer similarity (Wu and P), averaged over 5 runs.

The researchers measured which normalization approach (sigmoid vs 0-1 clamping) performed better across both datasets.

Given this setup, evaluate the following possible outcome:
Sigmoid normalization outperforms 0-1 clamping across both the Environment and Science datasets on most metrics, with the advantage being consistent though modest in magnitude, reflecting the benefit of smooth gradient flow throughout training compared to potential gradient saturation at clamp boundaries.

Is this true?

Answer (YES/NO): YES